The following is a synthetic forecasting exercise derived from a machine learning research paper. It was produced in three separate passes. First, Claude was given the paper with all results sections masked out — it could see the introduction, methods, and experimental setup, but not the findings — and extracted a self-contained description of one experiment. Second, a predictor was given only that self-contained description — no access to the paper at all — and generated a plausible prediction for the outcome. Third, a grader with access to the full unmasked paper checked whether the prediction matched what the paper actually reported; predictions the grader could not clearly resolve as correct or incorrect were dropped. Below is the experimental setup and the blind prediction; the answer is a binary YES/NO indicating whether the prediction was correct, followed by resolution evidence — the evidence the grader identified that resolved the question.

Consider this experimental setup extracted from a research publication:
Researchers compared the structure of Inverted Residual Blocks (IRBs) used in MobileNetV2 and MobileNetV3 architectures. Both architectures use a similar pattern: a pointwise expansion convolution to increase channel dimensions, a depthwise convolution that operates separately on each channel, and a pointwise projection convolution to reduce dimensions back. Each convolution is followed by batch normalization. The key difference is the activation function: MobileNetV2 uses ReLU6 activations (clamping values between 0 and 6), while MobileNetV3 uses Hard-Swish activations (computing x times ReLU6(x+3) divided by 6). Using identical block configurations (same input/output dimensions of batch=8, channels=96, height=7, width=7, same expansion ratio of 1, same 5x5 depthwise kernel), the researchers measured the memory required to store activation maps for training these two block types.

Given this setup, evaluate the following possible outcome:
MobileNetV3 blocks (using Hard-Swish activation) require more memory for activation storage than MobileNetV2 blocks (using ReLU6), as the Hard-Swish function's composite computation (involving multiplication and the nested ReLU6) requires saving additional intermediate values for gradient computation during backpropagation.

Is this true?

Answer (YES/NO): YES